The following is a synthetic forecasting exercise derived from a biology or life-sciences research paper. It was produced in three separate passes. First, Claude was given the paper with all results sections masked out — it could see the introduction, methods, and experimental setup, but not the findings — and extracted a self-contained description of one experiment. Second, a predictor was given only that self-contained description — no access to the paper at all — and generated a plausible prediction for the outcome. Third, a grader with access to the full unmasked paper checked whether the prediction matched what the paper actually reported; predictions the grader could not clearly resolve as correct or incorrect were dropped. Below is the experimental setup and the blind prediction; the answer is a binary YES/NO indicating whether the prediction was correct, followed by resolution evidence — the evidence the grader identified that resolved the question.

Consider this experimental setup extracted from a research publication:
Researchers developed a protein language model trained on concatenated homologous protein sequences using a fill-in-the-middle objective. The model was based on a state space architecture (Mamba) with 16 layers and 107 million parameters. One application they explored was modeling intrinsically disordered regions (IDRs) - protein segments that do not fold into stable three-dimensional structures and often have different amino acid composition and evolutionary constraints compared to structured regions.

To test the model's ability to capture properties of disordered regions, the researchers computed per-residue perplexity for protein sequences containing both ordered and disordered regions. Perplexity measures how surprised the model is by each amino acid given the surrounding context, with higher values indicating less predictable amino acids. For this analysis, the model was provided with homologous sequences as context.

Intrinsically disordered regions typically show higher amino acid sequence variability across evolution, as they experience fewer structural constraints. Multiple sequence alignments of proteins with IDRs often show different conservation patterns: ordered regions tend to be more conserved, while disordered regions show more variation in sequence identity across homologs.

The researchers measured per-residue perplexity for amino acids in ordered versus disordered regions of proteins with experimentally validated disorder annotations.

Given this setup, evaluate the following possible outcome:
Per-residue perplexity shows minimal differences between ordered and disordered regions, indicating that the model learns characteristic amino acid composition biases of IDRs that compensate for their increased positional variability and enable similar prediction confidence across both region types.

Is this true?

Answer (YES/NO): NO